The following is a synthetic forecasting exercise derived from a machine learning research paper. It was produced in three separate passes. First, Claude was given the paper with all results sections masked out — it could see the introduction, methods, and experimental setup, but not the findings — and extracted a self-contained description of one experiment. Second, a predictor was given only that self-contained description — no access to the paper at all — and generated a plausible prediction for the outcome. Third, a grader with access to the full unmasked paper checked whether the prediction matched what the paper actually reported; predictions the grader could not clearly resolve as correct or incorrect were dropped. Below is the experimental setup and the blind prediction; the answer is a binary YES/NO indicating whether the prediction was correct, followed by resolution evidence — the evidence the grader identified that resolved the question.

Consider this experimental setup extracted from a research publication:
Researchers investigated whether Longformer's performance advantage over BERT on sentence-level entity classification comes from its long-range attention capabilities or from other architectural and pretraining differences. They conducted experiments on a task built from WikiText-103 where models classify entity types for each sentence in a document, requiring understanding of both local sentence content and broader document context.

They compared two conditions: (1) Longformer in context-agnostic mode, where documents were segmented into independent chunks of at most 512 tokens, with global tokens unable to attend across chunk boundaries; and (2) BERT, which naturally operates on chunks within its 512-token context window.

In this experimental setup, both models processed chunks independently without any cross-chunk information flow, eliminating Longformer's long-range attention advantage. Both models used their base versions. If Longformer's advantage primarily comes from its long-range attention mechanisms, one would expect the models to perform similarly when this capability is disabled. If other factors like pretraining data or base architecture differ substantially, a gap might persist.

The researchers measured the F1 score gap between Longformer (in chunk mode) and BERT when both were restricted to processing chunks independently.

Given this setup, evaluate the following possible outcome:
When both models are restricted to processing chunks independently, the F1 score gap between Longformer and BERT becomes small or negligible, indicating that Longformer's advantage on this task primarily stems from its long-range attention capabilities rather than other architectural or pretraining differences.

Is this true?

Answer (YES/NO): NO